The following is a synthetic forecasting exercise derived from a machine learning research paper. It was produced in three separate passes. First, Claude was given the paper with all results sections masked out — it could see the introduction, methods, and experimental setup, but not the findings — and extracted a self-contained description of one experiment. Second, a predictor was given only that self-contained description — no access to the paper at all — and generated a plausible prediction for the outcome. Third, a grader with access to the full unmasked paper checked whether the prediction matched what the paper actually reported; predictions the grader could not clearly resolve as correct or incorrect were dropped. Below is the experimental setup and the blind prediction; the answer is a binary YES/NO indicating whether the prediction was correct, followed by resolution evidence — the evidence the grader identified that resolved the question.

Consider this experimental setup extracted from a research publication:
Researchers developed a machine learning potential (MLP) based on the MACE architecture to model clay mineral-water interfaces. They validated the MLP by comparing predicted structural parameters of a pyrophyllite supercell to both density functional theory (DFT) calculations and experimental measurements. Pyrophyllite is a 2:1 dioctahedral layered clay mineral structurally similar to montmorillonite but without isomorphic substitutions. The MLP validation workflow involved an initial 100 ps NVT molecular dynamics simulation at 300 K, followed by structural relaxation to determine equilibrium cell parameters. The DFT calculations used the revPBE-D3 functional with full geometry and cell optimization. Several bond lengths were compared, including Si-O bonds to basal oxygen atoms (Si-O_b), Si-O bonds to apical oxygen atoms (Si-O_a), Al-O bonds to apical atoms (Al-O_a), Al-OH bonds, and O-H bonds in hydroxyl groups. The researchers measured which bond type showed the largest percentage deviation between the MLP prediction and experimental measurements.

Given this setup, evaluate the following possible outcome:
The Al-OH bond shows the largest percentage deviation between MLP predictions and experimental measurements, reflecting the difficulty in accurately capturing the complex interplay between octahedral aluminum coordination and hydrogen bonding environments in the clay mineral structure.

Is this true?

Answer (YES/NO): NO